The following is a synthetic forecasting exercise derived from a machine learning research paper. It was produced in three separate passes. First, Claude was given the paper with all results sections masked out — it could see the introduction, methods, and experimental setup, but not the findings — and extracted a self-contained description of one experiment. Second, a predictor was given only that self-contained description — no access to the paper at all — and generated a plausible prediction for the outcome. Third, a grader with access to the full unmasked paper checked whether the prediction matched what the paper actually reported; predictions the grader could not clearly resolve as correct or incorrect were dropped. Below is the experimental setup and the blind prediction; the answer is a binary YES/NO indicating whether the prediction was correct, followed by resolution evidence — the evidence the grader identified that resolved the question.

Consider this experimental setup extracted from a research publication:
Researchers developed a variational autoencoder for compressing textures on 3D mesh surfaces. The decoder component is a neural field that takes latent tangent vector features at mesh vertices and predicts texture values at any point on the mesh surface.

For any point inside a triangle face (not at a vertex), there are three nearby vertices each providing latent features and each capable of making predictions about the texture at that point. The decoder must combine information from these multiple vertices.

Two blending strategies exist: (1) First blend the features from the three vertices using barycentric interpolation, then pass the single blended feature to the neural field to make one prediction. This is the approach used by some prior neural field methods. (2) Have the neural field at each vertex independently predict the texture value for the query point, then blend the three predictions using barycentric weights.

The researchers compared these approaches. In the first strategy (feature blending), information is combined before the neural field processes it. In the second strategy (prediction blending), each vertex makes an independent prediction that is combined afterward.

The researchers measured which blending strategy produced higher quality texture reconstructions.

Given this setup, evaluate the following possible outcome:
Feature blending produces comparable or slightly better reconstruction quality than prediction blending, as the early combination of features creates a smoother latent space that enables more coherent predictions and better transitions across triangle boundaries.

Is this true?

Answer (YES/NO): NO